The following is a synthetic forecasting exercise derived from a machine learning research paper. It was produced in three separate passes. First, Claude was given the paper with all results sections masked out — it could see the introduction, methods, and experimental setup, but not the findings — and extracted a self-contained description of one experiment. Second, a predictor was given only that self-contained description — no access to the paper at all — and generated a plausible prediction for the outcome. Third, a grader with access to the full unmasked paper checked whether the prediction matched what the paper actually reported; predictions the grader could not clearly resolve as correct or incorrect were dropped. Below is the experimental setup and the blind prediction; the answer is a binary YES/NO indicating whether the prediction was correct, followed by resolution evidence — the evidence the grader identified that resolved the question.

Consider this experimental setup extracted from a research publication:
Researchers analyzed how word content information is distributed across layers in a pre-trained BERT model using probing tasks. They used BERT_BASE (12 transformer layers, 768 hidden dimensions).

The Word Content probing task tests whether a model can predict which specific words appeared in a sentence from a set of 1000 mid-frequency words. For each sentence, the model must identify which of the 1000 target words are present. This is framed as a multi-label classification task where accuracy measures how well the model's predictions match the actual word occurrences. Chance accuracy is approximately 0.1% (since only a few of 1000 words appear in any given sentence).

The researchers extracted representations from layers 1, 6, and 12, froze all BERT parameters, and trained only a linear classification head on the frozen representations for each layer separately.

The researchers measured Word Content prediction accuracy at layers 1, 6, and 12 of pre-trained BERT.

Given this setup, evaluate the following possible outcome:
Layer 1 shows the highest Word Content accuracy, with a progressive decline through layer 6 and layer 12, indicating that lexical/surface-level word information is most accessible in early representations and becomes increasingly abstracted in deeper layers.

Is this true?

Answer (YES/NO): NO